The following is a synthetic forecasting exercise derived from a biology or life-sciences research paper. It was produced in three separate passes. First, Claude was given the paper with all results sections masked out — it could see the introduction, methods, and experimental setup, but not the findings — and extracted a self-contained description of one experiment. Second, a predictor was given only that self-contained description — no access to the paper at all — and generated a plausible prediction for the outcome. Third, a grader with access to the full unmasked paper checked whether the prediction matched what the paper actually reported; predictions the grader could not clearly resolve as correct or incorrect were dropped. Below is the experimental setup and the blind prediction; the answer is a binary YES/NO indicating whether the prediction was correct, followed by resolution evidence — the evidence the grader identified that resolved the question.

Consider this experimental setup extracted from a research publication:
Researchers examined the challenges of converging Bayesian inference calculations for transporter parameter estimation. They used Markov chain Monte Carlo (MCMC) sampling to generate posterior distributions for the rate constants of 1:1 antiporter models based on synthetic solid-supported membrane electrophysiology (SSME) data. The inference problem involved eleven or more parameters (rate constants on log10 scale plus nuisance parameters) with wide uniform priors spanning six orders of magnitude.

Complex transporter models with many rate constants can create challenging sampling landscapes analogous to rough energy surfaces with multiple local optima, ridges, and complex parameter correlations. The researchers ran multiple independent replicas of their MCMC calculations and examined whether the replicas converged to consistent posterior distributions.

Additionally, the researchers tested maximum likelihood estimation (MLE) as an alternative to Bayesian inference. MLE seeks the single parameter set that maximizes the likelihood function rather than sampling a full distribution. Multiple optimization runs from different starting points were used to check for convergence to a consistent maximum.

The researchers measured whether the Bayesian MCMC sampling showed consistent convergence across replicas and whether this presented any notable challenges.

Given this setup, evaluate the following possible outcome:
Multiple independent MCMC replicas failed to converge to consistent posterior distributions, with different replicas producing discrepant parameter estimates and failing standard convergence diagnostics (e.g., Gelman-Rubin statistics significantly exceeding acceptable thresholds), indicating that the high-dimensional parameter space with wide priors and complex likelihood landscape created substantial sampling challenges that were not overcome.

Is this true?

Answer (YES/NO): NO